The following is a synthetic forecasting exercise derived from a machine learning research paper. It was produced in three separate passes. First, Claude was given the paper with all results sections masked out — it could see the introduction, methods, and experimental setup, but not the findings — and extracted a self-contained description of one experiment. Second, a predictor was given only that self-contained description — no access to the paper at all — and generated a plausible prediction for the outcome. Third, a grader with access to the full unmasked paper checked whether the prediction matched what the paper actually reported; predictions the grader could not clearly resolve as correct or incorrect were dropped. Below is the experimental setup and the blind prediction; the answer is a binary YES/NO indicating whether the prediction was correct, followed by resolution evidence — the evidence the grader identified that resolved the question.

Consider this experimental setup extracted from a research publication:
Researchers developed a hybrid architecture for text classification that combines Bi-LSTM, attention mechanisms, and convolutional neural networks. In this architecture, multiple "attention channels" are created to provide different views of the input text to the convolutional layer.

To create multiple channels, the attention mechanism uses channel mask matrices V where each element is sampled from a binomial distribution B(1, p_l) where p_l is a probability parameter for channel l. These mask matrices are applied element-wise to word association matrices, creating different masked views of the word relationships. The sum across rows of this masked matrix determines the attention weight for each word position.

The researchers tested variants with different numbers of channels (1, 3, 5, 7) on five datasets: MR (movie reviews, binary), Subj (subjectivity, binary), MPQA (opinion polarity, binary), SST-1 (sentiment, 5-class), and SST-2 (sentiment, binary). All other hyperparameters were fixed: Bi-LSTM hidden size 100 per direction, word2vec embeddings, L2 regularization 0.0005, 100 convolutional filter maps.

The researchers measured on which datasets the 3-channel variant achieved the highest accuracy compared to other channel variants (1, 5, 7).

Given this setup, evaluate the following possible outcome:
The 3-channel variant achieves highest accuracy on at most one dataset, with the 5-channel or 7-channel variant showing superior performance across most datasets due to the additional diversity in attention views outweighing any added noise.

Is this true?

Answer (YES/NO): NO